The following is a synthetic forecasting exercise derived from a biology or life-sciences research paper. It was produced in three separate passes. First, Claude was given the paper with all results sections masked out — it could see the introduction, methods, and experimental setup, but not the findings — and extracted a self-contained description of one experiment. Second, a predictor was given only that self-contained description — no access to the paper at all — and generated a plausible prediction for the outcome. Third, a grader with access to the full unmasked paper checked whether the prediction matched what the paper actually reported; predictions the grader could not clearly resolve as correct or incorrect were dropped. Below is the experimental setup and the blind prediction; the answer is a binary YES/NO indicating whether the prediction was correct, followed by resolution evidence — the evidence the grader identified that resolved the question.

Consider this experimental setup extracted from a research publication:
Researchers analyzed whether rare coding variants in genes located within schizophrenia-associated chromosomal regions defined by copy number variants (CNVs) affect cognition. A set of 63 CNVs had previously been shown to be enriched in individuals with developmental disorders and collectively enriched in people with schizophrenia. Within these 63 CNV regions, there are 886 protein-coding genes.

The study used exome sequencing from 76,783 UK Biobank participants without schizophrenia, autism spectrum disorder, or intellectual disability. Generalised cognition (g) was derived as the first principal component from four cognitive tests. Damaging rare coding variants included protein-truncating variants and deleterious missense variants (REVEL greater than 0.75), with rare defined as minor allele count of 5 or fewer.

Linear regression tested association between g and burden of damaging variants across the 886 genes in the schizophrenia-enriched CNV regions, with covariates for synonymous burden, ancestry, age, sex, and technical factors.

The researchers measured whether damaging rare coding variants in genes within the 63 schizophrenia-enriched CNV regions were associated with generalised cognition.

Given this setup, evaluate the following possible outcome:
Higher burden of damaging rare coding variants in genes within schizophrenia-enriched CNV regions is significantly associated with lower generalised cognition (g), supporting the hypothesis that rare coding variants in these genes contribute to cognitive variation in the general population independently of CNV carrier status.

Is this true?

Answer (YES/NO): NO